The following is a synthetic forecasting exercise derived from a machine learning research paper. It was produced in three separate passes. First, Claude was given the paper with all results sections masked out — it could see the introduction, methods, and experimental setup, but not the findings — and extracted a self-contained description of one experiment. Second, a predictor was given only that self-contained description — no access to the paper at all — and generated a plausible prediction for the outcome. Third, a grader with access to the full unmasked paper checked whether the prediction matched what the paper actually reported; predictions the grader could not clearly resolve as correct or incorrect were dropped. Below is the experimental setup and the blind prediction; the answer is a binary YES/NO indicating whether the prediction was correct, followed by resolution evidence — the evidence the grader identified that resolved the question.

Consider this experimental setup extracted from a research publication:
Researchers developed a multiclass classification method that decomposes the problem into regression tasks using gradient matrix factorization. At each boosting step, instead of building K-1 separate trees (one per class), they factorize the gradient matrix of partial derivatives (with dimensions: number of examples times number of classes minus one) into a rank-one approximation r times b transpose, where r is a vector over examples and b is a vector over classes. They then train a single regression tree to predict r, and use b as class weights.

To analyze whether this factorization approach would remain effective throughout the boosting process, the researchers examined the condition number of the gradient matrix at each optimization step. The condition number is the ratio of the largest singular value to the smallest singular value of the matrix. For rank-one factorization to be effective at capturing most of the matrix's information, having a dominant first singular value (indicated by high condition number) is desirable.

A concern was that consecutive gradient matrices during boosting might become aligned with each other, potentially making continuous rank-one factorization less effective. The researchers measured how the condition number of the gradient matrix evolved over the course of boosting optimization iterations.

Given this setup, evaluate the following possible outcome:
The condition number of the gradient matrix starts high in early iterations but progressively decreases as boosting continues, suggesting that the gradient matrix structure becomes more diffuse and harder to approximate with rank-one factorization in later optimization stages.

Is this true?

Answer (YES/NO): NO